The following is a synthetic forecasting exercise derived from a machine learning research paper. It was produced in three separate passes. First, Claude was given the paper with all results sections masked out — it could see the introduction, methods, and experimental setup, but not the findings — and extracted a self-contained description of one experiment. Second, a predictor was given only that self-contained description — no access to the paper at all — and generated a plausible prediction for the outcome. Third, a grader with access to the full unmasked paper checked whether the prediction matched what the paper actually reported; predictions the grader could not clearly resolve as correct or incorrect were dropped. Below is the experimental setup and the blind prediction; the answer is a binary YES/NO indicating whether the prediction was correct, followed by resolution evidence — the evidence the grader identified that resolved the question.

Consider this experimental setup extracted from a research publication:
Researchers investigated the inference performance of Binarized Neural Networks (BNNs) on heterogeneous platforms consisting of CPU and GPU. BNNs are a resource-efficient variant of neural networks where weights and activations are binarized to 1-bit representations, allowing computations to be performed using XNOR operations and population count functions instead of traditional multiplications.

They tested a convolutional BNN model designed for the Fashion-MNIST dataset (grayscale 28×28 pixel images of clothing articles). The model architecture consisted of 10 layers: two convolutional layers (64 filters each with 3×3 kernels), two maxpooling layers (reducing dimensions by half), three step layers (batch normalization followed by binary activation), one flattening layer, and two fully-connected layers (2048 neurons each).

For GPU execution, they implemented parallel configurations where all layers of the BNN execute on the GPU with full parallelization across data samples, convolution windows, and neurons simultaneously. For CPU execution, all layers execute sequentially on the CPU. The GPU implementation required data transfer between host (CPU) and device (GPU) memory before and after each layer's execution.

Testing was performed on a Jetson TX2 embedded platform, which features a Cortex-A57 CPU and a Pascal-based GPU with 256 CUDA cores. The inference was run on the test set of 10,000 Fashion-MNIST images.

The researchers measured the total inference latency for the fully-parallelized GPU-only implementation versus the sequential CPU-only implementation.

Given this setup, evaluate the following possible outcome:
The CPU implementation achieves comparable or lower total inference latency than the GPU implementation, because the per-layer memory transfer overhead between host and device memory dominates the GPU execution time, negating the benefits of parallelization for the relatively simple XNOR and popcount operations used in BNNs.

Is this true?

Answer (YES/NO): YES